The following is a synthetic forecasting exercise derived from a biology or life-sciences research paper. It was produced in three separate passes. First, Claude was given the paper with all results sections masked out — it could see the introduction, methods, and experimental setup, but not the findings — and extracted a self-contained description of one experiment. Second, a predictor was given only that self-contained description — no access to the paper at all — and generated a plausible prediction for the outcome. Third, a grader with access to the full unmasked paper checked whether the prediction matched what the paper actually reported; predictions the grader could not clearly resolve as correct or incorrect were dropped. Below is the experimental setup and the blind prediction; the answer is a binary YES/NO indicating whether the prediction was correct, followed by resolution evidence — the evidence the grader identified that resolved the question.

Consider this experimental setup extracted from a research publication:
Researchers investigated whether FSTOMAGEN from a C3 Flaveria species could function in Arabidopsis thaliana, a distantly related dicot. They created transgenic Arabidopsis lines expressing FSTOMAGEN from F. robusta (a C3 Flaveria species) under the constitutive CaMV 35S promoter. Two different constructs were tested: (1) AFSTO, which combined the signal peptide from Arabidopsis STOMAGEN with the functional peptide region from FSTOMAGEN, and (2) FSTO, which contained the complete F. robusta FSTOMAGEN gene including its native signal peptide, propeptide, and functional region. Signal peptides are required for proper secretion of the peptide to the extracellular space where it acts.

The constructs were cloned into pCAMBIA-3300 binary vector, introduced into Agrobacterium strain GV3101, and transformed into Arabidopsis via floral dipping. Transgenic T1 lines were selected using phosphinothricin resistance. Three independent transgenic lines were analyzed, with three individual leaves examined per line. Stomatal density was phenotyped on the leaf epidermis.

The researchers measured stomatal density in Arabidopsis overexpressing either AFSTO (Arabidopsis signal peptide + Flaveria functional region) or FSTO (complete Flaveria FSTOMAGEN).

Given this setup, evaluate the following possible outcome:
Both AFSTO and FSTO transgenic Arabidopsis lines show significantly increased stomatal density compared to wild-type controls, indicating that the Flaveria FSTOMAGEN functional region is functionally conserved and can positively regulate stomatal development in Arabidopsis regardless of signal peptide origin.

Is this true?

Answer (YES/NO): YES